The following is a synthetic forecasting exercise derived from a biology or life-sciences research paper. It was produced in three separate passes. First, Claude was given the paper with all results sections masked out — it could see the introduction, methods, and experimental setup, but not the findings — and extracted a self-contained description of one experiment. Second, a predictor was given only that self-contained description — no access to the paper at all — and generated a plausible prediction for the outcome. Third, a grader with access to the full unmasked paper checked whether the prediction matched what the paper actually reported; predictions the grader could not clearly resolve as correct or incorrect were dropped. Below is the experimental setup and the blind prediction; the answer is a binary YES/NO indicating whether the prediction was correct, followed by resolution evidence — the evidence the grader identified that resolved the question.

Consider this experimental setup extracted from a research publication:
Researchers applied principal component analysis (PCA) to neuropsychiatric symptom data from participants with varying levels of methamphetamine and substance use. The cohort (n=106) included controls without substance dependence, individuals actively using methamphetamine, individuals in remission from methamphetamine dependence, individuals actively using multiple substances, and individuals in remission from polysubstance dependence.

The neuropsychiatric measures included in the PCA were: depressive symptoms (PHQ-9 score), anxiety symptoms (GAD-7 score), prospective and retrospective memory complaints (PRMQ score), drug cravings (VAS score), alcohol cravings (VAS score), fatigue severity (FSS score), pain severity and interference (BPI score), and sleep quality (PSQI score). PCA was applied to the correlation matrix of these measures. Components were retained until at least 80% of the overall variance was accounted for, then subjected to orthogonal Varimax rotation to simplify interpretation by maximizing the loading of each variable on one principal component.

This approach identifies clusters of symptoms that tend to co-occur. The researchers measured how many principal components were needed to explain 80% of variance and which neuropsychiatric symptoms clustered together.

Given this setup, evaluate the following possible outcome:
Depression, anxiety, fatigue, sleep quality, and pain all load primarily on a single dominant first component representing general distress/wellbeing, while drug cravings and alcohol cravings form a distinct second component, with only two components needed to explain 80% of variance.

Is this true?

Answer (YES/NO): NO